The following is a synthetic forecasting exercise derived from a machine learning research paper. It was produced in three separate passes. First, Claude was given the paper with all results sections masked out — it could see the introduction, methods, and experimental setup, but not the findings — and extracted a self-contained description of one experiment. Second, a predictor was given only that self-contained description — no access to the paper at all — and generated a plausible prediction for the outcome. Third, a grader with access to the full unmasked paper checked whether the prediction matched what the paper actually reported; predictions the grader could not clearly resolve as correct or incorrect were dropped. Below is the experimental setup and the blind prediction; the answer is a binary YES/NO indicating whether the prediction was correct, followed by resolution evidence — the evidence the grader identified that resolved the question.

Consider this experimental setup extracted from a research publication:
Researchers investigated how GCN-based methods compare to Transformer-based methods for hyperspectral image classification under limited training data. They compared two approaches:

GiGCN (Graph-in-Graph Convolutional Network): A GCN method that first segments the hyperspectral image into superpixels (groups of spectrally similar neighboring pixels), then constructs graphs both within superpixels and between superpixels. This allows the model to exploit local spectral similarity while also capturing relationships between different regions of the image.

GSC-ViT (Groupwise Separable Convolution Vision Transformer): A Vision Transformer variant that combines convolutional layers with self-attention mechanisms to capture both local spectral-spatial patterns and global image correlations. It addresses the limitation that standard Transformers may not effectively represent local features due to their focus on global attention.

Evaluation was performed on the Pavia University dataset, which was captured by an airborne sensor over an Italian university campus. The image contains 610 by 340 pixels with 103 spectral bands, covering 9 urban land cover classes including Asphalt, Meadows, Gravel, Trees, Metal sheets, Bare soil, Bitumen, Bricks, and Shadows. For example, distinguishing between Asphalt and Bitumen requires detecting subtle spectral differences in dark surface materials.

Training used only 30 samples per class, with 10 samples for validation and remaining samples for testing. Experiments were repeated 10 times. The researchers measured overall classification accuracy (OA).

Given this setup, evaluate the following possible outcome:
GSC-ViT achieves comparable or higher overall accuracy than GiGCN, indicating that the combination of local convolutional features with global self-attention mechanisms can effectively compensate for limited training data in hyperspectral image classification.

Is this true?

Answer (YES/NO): NO